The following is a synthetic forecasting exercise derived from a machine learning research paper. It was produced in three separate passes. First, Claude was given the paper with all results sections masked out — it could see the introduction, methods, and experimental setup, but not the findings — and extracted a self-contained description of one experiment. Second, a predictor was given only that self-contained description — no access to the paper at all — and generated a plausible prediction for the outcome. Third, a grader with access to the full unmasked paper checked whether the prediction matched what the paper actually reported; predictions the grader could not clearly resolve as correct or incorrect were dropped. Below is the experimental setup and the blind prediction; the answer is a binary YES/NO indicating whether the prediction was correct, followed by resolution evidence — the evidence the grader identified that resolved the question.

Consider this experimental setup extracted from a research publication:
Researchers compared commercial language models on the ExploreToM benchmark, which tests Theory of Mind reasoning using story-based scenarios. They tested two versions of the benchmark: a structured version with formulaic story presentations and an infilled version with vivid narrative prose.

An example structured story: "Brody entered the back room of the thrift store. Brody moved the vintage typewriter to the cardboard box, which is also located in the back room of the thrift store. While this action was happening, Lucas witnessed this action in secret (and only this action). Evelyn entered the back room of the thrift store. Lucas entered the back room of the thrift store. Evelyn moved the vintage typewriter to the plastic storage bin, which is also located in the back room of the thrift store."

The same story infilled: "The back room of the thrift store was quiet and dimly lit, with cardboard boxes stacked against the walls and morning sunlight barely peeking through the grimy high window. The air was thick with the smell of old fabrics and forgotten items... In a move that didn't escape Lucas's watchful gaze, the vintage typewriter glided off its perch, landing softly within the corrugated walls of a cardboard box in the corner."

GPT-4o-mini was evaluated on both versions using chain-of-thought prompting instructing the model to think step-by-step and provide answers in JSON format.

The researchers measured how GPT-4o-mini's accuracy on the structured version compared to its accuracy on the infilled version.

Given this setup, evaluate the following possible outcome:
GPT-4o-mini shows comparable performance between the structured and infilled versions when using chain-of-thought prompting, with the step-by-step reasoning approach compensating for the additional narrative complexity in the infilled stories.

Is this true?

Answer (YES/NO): YES